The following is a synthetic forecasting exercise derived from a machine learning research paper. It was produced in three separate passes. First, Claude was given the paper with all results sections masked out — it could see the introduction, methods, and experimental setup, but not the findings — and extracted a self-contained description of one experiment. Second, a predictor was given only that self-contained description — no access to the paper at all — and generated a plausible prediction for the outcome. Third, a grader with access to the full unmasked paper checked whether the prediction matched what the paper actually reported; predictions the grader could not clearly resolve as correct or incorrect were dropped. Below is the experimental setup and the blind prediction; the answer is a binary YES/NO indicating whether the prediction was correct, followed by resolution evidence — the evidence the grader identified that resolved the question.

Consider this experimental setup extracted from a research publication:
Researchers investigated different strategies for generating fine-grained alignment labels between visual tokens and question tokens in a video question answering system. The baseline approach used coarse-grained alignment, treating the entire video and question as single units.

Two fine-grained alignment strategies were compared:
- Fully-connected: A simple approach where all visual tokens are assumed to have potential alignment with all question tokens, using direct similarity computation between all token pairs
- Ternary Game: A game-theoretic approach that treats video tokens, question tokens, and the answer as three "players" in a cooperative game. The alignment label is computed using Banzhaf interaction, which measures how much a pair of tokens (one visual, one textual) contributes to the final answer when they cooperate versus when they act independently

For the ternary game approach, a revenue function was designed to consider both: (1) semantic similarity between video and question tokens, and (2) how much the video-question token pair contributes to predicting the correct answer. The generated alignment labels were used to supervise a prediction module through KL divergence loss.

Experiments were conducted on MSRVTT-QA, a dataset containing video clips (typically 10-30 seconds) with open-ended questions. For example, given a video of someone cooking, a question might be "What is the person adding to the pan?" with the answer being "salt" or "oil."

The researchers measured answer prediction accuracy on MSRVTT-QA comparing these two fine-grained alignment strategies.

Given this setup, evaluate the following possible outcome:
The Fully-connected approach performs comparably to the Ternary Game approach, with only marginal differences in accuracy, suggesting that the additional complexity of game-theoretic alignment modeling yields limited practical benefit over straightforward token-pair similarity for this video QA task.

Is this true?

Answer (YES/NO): NO